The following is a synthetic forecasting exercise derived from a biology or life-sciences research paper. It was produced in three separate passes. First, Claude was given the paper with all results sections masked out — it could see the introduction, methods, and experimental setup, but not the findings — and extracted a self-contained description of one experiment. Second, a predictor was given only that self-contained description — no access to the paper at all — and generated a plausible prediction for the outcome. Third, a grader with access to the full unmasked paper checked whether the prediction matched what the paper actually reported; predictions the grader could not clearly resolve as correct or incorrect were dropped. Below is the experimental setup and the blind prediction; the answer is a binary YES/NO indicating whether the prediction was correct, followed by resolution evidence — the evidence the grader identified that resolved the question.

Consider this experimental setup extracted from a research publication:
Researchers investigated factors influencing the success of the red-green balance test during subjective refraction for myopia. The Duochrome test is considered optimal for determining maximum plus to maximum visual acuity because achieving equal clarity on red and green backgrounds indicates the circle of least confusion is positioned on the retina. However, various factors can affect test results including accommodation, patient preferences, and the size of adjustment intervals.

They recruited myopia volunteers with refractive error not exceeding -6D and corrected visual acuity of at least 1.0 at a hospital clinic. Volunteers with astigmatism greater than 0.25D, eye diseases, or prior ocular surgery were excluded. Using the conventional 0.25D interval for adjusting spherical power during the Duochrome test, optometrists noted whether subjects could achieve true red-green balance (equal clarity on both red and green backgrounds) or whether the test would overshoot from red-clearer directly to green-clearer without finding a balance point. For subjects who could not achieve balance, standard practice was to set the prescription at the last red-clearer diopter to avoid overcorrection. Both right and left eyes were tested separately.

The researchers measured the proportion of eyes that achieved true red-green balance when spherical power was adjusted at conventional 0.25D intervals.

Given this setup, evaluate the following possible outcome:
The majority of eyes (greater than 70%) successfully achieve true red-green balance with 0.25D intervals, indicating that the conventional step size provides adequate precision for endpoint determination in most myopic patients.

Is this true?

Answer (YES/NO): NO